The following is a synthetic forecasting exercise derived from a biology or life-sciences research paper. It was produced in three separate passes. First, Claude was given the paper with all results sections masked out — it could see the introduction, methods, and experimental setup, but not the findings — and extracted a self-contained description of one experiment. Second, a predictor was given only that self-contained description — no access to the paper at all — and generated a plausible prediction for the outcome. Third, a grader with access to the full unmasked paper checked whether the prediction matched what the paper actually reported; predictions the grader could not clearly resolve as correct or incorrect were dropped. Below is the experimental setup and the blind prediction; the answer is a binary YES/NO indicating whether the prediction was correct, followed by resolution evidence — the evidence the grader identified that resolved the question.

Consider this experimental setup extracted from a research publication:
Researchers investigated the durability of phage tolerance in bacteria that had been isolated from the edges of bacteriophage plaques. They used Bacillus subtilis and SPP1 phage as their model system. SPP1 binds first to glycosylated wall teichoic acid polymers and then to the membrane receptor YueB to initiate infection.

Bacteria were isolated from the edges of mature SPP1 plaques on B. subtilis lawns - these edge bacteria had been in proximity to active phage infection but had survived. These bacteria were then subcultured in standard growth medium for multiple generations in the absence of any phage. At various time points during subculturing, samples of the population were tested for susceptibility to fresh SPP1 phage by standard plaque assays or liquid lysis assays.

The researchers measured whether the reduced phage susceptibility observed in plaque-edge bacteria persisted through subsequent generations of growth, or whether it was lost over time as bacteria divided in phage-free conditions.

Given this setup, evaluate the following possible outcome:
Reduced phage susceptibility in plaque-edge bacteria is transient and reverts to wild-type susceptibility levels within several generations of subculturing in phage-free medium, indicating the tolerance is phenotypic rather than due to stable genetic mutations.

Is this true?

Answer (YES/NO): YES